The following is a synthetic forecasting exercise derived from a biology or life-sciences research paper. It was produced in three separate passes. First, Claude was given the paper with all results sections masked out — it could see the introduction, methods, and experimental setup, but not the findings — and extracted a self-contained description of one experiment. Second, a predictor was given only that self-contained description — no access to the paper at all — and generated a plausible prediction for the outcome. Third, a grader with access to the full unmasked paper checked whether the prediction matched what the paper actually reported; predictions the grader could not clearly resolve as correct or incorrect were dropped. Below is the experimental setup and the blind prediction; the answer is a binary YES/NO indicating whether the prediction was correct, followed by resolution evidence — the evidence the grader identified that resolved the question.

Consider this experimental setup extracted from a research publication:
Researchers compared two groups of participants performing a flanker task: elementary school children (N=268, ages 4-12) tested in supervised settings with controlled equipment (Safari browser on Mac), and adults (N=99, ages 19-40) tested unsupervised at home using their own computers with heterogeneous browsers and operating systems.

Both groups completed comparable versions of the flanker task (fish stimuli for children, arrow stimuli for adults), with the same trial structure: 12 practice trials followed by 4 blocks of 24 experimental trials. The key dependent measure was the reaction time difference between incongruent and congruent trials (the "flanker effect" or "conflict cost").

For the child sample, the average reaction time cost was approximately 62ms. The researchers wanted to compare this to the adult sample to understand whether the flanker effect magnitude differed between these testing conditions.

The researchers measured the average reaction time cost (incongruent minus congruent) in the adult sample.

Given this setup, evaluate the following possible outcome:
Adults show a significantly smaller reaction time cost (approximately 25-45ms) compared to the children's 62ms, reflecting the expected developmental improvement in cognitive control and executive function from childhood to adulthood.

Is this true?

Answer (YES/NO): YES